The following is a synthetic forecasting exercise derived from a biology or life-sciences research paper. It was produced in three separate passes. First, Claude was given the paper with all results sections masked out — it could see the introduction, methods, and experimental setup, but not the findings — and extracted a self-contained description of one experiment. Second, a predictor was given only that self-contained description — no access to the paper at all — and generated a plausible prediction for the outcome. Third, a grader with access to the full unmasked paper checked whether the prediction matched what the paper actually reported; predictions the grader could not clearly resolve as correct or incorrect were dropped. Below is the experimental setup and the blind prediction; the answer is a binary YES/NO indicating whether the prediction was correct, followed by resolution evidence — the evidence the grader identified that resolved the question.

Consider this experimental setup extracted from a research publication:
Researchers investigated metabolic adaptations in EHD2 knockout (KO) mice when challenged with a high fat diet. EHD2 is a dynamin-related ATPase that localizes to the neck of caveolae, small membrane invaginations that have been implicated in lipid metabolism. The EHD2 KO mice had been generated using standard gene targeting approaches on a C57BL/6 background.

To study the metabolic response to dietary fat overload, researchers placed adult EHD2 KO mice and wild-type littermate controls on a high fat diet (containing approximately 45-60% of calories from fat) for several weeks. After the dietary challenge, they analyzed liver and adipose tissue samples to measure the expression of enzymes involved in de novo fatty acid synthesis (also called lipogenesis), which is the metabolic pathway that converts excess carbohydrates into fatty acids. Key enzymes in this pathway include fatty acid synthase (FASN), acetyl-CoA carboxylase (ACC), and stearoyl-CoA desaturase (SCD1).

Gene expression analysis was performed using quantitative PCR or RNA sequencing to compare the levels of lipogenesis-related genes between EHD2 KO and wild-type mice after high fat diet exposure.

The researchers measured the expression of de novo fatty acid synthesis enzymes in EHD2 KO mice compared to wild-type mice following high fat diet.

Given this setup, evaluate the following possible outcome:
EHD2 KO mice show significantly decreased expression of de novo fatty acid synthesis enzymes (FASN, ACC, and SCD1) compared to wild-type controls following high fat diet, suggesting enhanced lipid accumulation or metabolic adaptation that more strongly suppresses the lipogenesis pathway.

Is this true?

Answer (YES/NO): YES